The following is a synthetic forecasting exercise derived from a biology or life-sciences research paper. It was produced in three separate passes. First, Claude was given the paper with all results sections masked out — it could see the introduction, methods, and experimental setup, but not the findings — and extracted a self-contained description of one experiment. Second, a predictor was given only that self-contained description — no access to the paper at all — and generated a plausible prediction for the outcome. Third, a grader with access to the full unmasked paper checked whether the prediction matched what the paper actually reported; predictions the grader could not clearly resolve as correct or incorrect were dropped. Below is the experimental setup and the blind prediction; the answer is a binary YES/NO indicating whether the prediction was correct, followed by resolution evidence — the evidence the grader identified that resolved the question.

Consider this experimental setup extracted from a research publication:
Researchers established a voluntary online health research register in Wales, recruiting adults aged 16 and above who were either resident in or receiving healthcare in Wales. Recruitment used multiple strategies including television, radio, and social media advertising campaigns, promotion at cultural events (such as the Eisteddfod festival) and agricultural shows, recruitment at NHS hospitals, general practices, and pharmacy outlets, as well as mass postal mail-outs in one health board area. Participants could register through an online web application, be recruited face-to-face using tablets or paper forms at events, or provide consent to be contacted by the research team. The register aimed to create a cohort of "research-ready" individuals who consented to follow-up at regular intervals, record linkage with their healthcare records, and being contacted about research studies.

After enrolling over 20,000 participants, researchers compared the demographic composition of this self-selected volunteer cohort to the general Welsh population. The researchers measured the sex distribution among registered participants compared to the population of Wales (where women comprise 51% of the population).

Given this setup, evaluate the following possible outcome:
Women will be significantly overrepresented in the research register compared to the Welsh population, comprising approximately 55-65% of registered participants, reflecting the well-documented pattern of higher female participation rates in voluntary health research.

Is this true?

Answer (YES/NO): NO